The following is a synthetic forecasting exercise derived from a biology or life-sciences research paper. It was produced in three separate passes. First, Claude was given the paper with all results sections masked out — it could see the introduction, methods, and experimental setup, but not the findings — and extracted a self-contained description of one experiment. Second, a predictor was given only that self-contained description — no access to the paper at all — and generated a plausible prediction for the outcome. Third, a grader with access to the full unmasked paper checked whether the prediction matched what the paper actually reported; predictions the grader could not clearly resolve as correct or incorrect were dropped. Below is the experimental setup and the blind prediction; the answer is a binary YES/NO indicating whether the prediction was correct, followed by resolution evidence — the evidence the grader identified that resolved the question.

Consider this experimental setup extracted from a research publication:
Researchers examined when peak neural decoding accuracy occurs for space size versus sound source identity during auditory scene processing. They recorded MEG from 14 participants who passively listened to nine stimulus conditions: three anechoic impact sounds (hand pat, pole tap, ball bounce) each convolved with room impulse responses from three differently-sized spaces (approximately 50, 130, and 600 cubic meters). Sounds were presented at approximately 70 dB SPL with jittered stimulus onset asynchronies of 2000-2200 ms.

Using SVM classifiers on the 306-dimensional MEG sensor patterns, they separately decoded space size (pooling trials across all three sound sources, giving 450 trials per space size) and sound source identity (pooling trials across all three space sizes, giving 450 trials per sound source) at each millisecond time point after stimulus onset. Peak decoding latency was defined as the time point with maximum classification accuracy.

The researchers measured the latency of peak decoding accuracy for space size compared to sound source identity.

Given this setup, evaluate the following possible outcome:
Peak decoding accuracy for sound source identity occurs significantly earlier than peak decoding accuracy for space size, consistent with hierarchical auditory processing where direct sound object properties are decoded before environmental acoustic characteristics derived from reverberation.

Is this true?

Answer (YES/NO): YES